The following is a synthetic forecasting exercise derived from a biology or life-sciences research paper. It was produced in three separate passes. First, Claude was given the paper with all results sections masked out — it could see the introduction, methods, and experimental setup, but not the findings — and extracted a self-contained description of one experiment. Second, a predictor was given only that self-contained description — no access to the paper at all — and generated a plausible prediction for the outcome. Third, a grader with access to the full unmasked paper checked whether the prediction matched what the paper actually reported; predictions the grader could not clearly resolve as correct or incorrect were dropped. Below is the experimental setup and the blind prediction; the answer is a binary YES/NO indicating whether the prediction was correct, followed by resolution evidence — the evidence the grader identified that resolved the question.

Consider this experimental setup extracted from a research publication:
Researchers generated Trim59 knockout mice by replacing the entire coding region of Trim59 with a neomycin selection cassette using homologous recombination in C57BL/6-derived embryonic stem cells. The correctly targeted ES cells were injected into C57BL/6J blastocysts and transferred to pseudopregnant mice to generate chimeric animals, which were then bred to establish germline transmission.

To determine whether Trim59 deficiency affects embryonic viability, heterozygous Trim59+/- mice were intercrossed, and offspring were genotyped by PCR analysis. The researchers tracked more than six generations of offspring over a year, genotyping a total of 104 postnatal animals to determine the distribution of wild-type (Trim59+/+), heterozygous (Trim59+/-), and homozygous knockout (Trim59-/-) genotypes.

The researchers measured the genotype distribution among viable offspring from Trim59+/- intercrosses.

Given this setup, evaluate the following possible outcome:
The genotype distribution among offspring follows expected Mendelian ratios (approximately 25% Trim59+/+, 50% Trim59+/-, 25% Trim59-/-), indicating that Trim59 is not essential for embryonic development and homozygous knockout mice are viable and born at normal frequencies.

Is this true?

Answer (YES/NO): NO